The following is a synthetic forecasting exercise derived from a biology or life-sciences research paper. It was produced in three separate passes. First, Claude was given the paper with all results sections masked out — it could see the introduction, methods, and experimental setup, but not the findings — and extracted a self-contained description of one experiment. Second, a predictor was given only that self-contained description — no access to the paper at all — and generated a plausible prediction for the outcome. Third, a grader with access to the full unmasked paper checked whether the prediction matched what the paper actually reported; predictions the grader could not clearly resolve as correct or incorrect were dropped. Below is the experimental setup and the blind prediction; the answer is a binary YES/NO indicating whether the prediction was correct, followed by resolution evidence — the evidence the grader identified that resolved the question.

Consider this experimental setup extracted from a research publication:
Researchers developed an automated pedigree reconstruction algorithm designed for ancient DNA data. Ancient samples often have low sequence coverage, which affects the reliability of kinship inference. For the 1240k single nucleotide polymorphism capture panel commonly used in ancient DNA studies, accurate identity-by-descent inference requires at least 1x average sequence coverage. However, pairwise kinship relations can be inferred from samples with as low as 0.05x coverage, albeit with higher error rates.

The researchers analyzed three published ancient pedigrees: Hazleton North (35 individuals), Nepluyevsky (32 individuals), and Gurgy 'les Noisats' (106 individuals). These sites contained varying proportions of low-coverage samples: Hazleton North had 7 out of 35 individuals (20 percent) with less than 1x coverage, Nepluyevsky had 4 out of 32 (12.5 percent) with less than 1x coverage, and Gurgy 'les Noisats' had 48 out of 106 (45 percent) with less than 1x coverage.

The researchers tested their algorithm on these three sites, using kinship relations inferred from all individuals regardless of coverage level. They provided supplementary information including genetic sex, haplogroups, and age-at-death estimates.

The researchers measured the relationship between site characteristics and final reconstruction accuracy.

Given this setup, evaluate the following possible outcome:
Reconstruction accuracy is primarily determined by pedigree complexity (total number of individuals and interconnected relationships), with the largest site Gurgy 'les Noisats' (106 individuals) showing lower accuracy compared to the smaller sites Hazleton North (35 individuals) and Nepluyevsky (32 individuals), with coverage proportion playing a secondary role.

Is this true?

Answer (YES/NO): NO